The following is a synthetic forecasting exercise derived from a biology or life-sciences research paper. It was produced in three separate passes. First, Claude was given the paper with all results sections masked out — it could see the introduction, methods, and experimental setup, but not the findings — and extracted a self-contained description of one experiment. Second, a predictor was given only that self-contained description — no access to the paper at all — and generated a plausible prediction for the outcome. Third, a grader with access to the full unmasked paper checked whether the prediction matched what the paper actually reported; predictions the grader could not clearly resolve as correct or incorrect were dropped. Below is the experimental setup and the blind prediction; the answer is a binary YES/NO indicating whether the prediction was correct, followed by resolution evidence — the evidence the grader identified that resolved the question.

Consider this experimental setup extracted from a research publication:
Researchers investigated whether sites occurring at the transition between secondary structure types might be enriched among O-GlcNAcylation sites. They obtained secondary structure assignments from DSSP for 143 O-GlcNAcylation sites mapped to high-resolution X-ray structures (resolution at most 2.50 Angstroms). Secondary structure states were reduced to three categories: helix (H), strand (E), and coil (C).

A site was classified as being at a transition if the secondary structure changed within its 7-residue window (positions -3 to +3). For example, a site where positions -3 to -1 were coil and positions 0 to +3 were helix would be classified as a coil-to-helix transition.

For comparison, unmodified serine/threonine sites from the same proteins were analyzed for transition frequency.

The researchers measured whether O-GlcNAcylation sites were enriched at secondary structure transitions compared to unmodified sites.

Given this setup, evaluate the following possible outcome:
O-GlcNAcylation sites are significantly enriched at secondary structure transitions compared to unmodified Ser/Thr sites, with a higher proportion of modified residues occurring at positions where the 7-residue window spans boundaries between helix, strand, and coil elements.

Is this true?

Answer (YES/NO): NO